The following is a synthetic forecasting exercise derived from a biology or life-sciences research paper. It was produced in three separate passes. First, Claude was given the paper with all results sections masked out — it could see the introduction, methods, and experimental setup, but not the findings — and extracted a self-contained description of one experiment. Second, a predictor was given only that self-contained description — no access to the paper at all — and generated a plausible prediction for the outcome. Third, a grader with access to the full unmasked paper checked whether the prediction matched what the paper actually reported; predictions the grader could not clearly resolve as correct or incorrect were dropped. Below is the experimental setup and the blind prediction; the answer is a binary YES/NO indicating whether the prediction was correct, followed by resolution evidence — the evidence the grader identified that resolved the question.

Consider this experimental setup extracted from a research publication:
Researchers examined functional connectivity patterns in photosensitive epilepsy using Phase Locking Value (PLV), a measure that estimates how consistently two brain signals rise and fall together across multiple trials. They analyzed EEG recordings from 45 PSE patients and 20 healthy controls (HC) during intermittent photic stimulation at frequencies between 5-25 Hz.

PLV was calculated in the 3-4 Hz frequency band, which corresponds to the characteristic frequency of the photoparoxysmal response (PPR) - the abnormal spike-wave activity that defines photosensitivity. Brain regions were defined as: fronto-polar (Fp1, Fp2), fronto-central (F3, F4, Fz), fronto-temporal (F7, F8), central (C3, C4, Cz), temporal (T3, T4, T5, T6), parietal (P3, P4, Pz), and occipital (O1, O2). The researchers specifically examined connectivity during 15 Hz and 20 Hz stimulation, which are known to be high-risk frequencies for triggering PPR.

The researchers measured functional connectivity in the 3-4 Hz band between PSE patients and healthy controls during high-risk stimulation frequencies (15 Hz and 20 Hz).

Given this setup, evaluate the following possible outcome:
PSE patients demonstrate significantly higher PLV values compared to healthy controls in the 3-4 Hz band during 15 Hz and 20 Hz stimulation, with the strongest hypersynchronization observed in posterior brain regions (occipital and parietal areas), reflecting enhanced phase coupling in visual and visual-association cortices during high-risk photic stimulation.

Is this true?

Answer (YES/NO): NO